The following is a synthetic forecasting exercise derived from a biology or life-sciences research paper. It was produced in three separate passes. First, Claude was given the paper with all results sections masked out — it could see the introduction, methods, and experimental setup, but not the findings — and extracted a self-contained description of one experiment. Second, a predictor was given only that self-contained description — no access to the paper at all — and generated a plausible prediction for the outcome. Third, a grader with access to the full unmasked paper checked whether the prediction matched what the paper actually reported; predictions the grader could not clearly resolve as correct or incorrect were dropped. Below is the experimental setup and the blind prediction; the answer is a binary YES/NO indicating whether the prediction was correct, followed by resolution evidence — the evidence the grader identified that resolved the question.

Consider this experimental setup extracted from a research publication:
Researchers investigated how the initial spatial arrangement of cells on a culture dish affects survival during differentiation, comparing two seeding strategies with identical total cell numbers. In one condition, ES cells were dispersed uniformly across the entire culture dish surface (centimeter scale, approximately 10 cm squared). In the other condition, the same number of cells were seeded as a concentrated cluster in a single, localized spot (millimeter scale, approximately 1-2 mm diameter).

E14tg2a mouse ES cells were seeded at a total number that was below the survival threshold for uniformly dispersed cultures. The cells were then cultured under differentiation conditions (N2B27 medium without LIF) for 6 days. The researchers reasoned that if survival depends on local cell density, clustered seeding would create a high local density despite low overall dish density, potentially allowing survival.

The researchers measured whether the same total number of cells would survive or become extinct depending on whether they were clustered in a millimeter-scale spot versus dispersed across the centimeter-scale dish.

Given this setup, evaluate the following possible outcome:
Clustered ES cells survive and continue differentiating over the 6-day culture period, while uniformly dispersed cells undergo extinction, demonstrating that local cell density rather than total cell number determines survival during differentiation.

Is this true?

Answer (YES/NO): YES